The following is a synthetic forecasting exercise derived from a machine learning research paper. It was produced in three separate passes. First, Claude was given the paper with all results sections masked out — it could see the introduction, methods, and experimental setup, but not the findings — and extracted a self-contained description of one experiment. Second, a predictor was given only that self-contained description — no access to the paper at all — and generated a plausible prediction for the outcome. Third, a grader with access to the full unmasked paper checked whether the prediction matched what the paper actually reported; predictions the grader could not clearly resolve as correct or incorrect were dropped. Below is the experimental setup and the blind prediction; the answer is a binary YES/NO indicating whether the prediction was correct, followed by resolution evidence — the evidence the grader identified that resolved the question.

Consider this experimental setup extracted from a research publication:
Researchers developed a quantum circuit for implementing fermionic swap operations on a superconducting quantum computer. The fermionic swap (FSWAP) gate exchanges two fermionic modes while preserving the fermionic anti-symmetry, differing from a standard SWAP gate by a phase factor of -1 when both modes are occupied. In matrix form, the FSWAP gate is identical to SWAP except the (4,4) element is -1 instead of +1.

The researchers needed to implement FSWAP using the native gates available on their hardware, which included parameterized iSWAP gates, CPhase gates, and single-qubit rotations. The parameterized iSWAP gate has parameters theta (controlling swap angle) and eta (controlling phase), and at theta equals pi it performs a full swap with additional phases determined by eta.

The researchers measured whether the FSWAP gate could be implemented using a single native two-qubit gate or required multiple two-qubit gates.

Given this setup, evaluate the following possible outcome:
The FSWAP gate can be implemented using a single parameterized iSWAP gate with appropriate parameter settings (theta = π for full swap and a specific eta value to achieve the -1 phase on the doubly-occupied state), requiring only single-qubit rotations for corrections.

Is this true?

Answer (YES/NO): NO